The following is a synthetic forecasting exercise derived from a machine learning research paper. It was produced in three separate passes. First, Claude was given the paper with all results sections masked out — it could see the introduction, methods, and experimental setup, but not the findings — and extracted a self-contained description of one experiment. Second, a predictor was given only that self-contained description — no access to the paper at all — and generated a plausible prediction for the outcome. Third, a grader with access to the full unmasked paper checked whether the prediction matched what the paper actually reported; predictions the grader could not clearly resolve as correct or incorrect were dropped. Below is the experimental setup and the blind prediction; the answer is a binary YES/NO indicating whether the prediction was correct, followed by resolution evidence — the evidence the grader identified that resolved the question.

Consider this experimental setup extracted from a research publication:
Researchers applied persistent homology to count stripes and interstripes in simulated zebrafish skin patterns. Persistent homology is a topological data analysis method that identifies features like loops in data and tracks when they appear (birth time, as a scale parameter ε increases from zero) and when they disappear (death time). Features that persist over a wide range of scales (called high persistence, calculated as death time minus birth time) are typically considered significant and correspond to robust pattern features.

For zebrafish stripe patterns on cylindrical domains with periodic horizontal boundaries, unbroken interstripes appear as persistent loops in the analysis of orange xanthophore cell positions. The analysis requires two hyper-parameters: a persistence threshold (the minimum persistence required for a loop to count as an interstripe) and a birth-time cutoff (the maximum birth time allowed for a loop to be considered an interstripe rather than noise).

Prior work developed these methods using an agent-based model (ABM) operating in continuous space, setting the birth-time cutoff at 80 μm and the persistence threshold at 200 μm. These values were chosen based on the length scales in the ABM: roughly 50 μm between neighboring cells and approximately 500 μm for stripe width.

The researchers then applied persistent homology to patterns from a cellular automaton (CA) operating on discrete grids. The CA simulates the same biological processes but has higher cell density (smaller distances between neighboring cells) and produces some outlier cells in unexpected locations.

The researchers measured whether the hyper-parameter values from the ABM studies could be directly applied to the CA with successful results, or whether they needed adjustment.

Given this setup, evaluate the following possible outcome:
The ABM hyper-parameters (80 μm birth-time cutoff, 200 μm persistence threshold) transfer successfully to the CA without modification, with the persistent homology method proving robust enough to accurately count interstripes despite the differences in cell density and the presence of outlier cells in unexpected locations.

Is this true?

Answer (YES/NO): NO